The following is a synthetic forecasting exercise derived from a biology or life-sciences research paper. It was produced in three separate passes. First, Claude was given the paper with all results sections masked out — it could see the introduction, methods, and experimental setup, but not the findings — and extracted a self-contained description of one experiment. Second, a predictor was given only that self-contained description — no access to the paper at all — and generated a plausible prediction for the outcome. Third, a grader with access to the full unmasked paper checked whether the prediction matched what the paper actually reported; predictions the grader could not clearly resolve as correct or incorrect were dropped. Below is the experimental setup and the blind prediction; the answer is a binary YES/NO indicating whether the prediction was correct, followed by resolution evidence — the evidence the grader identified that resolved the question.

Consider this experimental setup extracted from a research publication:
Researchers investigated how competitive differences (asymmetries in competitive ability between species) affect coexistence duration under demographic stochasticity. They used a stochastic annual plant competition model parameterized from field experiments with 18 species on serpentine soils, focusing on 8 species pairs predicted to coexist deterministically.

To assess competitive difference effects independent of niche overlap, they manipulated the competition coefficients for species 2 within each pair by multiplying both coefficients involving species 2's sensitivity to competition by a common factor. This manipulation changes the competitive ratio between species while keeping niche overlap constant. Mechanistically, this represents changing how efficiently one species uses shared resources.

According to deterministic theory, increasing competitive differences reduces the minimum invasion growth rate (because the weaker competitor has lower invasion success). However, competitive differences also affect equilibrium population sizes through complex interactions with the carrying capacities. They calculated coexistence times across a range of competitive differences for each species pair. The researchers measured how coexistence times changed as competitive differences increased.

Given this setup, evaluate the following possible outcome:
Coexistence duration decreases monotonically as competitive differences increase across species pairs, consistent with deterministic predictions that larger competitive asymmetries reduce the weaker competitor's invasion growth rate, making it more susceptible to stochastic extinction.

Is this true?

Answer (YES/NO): NO